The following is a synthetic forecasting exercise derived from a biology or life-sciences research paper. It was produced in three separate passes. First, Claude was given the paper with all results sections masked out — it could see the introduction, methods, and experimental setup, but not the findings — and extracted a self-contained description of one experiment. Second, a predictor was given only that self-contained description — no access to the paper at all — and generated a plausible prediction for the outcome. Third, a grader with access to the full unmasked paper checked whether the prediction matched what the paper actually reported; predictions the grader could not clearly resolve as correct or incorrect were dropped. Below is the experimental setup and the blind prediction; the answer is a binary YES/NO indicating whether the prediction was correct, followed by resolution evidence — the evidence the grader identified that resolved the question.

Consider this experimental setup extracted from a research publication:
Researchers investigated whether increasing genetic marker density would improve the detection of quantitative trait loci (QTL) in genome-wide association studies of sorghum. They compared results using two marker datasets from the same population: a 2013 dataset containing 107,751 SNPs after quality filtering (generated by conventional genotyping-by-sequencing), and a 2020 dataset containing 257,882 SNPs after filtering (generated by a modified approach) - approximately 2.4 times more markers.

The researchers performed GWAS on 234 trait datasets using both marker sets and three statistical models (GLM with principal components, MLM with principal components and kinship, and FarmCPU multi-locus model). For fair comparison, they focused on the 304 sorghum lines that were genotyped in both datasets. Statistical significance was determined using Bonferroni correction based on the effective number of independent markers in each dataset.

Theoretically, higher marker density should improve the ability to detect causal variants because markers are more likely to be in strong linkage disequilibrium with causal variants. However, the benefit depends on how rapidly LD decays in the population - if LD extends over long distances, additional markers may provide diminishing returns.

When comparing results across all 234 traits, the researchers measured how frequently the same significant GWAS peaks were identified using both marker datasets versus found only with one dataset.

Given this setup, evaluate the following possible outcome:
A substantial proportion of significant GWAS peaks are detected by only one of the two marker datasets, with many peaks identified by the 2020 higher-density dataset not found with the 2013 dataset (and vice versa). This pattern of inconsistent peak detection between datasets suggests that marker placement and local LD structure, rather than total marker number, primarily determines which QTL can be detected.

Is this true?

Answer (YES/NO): NO